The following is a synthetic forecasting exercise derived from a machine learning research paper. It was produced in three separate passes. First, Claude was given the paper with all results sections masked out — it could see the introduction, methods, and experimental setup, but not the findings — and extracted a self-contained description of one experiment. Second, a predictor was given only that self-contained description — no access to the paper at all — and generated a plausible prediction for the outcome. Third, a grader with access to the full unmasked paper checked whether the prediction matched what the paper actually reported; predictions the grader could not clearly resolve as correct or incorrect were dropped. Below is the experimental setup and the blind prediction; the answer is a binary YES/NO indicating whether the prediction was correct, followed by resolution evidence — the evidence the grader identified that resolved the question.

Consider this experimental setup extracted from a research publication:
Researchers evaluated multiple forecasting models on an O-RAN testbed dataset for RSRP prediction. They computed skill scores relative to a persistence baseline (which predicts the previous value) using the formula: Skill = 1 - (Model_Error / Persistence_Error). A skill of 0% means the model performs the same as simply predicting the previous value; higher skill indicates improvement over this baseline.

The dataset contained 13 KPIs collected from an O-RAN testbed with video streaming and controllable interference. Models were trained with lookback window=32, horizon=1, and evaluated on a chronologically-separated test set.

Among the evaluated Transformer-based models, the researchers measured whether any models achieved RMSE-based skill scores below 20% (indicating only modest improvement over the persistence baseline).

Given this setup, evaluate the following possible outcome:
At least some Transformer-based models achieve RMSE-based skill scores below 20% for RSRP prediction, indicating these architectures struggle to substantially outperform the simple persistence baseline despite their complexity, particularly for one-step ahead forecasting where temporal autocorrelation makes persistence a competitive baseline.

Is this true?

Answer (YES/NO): YES